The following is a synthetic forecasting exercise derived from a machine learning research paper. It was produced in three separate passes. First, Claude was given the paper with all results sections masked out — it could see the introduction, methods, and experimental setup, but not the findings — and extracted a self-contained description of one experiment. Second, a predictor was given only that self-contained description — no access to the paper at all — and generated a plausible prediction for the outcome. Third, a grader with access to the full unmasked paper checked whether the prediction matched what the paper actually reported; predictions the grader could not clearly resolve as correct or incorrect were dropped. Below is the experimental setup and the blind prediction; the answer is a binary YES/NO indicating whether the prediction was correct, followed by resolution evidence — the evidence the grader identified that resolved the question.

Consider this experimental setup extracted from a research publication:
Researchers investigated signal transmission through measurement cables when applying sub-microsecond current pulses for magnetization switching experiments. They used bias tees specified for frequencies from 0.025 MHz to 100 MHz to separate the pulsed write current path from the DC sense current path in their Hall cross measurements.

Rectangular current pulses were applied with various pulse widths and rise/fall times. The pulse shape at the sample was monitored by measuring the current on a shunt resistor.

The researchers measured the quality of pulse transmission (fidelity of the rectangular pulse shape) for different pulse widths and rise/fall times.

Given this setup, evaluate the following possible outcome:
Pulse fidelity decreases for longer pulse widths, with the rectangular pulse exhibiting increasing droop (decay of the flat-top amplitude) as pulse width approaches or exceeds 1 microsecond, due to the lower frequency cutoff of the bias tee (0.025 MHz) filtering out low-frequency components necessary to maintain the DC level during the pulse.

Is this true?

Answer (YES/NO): NO